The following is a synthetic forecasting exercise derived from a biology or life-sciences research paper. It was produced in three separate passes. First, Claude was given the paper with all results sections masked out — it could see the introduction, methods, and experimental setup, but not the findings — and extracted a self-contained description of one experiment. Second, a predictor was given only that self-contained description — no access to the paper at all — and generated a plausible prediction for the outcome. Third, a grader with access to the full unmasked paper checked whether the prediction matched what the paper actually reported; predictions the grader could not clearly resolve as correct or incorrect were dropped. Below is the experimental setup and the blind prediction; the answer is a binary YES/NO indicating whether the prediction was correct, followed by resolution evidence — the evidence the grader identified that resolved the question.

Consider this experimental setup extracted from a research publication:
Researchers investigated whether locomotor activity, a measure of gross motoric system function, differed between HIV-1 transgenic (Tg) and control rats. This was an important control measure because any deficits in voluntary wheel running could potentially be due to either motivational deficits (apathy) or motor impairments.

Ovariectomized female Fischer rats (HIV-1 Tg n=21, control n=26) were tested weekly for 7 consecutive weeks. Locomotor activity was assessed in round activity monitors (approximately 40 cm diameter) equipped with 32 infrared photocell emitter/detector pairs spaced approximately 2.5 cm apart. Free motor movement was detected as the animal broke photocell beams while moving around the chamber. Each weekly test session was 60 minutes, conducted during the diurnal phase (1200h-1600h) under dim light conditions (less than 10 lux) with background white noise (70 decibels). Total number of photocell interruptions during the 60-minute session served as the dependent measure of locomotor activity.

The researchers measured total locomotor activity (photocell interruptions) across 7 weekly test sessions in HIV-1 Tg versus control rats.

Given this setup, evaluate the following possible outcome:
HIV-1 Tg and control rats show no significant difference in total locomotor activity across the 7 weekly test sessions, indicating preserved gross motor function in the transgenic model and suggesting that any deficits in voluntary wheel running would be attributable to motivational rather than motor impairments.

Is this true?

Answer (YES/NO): NO